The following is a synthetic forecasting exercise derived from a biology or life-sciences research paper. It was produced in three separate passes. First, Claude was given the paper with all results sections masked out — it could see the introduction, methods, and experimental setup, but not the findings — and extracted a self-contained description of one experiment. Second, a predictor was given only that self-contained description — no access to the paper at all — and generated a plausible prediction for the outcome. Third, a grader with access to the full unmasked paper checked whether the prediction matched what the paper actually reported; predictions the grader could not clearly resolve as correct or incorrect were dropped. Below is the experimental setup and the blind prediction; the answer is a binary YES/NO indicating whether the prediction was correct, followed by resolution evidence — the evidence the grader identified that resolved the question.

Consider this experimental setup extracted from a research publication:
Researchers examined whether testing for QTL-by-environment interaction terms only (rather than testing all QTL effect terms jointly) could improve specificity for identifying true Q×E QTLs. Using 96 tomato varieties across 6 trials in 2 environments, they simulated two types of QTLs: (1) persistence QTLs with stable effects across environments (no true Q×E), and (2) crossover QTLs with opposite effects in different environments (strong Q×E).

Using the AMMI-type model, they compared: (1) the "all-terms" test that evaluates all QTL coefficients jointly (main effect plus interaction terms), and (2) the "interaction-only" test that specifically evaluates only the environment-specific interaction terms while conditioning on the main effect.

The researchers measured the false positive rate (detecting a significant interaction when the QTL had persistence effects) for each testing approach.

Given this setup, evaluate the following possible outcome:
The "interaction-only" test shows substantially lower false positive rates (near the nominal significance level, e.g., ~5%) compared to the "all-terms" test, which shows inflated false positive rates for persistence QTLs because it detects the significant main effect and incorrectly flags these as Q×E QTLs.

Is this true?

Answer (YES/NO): NO